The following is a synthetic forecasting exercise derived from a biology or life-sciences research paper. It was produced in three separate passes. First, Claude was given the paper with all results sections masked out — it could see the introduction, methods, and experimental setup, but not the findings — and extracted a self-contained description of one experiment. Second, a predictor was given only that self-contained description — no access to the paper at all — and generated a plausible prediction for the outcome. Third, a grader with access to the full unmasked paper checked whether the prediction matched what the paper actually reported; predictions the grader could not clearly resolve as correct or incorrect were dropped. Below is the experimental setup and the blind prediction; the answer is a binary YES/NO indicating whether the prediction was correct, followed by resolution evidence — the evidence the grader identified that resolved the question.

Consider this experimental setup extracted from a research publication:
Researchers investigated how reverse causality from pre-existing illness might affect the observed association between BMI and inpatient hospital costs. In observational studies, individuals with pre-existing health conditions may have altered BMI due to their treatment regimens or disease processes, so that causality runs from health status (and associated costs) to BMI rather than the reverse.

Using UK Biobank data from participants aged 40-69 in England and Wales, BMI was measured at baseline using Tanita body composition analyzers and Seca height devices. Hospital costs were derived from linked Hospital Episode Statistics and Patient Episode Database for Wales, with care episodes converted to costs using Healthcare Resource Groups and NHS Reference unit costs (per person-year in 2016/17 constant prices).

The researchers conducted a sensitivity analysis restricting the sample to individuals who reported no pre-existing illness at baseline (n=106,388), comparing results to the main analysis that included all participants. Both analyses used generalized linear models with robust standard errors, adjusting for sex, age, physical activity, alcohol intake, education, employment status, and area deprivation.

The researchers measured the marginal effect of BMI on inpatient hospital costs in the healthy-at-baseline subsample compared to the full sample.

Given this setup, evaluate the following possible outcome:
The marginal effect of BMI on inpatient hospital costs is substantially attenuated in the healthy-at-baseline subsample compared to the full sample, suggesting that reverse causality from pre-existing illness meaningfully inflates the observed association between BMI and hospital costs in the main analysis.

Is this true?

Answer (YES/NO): YES